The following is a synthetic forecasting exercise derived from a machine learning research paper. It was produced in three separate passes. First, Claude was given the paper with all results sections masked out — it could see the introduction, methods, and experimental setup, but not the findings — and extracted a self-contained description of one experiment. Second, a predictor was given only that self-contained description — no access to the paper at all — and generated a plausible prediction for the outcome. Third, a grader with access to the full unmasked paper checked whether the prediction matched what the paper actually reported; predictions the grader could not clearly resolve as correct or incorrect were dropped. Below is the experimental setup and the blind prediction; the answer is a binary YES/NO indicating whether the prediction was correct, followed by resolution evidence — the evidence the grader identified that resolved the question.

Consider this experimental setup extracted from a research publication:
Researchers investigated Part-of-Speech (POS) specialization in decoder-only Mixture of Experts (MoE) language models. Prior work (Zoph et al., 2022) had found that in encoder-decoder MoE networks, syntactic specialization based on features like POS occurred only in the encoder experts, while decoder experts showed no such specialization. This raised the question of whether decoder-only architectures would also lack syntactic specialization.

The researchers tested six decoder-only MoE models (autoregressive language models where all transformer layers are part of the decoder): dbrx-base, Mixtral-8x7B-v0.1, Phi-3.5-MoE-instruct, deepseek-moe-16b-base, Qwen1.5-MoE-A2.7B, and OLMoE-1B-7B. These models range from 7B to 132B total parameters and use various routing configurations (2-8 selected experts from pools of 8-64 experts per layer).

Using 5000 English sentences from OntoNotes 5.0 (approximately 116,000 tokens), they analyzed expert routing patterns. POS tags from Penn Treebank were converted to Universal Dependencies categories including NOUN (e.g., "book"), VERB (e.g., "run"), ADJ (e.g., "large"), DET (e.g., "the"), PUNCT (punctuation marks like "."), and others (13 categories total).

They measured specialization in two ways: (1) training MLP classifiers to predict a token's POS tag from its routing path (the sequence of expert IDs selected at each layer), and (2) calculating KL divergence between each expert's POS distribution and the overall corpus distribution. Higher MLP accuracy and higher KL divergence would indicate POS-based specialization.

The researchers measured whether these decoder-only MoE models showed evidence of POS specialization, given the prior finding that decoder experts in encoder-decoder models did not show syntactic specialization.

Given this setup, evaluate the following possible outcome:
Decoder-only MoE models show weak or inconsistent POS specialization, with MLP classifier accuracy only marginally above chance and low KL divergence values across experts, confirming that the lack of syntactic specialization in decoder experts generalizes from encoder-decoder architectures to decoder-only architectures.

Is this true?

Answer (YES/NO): NO